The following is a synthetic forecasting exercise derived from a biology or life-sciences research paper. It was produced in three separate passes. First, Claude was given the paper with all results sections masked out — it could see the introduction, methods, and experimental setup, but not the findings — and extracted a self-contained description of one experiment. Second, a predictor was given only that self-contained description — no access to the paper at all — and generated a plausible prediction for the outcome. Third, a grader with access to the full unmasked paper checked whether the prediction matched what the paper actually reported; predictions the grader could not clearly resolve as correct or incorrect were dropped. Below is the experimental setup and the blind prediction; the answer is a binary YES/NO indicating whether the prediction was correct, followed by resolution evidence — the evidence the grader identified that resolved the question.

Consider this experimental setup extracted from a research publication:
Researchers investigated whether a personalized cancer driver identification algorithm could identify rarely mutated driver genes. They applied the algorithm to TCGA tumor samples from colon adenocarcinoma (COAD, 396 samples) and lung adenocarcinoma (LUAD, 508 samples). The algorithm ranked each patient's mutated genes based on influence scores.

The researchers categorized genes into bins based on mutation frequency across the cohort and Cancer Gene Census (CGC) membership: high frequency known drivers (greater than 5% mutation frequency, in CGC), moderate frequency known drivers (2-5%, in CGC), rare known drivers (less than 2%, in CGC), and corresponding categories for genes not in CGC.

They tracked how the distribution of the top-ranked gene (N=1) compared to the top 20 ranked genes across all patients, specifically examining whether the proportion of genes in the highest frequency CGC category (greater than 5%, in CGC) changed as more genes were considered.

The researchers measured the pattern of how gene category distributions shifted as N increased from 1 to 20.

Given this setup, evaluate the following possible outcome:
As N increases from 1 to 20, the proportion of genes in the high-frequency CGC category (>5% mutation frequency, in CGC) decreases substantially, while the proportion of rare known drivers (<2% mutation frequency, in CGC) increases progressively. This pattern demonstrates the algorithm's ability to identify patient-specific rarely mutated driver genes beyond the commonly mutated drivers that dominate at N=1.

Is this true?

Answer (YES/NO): YES